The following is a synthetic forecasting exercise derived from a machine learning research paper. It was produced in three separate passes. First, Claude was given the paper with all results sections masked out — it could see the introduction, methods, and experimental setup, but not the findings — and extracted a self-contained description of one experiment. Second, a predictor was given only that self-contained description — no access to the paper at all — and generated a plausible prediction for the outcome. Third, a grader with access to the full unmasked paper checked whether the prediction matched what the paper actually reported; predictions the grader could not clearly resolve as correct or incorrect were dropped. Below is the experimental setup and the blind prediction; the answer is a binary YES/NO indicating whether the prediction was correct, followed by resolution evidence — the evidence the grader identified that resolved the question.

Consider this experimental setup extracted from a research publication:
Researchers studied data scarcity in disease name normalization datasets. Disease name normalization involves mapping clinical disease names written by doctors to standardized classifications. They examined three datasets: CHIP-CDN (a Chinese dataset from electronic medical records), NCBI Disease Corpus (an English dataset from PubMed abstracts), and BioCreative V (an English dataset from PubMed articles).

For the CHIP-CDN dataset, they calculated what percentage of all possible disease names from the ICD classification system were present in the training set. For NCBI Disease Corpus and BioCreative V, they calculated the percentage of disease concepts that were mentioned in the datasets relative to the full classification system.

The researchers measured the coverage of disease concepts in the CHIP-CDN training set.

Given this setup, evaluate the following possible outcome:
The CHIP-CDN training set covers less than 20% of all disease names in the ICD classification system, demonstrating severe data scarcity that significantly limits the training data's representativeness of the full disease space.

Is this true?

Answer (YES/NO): NO